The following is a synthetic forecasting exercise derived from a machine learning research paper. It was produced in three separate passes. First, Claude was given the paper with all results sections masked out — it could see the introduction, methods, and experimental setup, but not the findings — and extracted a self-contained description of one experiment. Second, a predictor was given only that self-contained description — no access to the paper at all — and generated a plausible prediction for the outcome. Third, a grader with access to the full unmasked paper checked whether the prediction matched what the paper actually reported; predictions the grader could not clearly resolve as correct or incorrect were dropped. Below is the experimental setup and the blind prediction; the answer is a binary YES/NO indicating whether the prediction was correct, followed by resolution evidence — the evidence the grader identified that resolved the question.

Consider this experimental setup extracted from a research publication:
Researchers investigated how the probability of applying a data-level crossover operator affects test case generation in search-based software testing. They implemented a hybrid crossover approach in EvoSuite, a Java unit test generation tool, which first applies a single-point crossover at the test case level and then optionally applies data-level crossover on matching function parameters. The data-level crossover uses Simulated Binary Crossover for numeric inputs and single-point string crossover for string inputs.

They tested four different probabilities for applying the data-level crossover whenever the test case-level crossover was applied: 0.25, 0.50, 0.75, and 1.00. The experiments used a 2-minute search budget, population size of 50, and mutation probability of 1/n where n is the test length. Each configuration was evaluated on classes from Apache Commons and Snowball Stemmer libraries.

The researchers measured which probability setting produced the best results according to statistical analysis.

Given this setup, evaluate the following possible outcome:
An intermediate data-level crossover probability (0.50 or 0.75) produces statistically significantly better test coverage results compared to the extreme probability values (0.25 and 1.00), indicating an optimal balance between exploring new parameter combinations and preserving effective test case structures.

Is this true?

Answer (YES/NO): NO